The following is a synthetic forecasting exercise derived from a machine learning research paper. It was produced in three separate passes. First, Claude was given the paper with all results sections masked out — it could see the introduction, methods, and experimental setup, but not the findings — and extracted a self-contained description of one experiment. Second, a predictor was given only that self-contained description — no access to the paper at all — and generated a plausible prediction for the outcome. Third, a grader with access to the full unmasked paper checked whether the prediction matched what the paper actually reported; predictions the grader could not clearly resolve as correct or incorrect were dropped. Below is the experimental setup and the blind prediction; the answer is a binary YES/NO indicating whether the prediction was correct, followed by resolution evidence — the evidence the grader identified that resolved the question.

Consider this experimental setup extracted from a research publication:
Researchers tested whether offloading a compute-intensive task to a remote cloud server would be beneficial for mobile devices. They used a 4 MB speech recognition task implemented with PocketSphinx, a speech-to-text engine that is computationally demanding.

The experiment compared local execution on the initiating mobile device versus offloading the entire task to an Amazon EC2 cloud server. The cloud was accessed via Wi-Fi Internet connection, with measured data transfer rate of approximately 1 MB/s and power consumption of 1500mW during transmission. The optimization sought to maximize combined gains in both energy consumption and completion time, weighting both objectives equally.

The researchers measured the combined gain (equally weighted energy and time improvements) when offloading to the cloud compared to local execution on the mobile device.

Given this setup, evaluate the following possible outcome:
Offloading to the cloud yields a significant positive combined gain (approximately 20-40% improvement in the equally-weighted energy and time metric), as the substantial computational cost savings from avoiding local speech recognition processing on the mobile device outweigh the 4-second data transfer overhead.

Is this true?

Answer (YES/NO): NO